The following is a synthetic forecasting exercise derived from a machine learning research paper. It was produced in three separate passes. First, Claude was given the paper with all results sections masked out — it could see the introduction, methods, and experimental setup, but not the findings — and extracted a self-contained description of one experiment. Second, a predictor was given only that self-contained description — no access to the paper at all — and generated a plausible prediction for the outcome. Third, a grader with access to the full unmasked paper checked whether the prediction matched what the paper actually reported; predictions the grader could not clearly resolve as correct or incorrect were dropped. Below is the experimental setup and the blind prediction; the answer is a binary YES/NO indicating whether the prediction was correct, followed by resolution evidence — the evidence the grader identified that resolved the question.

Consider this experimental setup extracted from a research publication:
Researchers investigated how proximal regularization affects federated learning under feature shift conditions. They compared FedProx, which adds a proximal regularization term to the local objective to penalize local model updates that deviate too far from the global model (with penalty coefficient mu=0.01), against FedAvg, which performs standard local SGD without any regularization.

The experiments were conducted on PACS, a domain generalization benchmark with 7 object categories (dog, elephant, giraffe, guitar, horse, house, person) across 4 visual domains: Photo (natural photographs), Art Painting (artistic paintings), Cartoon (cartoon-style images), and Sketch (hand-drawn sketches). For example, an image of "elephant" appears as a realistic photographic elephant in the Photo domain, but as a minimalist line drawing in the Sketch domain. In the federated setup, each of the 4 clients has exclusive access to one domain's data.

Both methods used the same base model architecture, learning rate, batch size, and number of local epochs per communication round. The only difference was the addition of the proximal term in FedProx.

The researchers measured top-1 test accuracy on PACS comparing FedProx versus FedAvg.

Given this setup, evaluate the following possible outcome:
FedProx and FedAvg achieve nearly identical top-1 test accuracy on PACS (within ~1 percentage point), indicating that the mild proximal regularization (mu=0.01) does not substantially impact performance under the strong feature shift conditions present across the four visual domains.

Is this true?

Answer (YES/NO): NO